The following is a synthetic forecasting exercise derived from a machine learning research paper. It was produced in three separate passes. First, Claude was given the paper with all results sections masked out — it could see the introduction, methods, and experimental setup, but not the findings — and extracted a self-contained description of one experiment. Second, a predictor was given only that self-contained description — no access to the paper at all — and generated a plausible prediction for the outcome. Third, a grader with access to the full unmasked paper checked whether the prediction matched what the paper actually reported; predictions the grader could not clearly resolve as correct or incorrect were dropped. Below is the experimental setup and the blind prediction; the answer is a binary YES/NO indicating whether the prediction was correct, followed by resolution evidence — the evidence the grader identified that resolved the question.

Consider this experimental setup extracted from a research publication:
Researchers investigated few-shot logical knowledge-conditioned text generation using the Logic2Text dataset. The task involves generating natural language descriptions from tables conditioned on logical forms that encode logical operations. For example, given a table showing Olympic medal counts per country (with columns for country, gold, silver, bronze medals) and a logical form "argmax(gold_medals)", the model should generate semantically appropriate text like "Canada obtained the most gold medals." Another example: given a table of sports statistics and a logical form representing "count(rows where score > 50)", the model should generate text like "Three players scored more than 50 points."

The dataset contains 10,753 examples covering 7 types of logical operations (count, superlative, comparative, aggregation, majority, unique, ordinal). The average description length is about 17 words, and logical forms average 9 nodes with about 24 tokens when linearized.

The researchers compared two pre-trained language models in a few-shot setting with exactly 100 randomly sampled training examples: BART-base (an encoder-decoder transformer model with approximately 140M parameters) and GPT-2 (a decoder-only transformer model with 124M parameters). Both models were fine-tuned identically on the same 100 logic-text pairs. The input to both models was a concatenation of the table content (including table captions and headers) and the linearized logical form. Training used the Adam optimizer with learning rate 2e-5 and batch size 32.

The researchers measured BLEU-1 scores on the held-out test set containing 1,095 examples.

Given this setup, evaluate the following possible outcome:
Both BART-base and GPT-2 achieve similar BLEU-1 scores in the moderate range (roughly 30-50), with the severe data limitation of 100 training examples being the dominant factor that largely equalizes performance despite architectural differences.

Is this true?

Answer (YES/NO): NO